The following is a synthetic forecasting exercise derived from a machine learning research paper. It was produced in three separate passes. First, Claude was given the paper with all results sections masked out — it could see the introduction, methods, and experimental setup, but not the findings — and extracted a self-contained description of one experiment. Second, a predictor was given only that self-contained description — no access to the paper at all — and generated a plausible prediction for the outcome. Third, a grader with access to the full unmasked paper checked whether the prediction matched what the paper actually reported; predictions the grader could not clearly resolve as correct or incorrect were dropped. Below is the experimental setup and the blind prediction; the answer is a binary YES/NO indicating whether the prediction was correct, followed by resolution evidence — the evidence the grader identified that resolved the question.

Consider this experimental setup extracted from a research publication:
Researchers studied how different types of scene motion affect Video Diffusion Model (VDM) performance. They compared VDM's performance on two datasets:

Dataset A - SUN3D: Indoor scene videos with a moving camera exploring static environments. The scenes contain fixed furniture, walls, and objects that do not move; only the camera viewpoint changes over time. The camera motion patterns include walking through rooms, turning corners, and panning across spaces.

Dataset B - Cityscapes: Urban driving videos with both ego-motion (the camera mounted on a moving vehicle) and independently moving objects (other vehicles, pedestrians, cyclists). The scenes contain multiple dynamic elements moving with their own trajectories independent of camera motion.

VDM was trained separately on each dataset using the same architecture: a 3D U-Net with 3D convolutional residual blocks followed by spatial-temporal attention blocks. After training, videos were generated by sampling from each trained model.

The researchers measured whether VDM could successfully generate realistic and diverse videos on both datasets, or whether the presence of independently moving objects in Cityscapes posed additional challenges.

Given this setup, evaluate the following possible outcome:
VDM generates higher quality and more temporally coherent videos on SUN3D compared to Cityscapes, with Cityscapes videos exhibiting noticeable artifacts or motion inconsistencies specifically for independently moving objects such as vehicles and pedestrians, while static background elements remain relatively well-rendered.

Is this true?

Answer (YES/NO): NO